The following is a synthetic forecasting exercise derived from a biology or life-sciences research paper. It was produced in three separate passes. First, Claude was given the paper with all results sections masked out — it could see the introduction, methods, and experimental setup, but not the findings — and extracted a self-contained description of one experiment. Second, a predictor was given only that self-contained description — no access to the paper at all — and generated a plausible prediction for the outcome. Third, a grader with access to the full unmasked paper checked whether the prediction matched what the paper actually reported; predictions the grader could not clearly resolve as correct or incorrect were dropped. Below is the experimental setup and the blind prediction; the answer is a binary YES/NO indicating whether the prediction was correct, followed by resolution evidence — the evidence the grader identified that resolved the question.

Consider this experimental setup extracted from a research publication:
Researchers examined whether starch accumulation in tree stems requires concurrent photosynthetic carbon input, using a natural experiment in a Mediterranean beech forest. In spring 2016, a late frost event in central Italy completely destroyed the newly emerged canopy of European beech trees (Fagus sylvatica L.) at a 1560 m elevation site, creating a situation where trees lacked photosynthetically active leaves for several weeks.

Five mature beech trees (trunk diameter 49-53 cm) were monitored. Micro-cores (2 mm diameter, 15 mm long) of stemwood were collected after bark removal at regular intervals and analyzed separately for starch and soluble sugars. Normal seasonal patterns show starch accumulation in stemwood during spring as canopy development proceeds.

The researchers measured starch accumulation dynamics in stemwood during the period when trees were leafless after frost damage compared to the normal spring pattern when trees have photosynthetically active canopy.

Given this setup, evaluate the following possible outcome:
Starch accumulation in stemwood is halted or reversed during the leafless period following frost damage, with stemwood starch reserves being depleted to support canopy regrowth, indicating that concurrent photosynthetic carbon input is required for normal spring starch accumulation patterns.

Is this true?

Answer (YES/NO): NO